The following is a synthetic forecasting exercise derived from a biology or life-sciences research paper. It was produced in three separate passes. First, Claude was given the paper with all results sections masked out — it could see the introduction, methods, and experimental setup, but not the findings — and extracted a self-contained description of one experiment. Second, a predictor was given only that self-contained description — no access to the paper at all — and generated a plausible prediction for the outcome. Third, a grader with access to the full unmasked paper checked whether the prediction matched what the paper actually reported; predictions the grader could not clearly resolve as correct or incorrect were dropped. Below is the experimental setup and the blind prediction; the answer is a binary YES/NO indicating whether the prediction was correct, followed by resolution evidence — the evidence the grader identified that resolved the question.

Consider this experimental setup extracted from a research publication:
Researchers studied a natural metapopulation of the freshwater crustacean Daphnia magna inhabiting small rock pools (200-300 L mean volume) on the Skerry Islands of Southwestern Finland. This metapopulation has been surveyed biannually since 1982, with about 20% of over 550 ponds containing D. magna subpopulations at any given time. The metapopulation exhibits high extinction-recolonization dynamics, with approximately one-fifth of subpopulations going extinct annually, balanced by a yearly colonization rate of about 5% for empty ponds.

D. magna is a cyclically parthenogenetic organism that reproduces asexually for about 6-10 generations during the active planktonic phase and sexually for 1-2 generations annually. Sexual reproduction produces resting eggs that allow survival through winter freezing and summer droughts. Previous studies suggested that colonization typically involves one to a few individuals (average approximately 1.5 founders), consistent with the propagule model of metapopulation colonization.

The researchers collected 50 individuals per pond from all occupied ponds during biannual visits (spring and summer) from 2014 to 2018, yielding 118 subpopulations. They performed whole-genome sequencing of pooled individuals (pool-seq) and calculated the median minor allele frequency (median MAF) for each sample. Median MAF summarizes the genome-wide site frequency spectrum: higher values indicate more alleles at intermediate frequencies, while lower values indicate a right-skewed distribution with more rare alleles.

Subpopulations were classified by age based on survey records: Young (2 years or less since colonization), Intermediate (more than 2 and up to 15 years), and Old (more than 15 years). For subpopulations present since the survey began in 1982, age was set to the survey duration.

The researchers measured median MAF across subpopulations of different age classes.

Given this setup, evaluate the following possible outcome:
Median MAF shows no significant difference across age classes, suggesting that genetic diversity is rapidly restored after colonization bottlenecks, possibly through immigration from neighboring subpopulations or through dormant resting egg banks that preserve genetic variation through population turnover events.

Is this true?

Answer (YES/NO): NO